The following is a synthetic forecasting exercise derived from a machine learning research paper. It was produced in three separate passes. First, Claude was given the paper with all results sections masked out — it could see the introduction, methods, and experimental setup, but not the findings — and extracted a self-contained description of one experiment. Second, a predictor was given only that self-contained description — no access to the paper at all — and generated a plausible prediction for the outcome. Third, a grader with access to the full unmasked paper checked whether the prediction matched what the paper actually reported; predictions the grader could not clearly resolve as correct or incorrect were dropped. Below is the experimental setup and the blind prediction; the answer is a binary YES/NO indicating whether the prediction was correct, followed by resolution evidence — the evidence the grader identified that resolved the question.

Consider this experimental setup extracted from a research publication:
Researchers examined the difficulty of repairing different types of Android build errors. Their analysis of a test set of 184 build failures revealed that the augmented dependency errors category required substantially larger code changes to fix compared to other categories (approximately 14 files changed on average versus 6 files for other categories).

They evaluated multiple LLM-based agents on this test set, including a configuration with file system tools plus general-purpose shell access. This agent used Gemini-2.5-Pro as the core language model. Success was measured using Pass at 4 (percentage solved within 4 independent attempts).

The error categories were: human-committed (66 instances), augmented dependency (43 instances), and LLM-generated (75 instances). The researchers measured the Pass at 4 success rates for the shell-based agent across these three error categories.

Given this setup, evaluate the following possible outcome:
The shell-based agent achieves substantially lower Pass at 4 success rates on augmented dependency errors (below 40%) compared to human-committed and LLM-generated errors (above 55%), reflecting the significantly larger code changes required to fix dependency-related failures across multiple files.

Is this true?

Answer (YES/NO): NO